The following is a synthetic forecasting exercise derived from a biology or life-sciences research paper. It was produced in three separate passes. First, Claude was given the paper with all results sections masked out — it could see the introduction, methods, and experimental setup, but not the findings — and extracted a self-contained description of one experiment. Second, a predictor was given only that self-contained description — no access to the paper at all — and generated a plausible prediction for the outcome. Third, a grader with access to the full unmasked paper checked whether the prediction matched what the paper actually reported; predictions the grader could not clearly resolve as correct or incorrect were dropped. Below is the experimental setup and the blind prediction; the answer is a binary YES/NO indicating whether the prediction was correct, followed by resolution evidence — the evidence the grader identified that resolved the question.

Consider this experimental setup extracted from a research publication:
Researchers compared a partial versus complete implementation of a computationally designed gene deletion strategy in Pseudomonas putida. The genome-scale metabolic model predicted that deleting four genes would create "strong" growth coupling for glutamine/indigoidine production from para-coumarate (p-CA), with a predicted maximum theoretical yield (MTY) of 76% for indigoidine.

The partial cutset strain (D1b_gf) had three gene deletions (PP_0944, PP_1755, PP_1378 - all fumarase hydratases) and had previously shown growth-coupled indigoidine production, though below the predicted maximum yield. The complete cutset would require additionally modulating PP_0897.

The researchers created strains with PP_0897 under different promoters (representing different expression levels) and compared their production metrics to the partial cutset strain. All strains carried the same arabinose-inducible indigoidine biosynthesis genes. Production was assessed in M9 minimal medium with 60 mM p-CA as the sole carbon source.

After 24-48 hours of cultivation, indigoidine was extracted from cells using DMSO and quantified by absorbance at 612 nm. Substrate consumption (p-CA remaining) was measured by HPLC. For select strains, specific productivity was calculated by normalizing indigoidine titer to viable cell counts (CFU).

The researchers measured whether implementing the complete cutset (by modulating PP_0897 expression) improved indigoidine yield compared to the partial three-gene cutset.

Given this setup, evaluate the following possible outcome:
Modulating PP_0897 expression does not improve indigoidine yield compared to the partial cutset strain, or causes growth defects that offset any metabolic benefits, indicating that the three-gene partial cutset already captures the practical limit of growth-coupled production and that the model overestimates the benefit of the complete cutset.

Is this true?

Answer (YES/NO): YES